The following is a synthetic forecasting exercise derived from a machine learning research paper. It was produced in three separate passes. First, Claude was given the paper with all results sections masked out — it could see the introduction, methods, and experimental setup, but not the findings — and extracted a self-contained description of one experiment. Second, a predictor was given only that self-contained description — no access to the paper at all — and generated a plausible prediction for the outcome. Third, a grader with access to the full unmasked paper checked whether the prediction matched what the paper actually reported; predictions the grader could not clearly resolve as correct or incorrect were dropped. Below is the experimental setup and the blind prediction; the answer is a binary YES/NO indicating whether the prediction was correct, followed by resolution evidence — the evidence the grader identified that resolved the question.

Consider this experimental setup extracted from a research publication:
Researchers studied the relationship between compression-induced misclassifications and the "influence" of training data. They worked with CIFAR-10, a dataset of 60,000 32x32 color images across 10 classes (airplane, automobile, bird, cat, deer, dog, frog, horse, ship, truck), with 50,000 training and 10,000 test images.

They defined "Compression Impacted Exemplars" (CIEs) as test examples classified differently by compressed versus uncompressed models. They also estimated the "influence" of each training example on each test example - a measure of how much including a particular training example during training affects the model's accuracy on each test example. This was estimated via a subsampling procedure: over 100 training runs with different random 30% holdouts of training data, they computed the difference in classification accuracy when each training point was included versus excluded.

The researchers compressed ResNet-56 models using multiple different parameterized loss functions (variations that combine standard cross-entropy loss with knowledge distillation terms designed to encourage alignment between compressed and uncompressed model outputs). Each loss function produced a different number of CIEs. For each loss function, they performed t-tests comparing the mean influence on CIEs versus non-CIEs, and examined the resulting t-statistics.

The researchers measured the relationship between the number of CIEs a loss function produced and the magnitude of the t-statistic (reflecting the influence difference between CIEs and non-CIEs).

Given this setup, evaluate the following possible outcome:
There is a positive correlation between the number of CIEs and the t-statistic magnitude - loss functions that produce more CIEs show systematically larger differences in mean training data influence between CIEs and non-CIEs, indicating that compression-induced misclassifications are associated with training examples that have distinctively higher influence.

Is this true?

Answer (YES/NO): YES